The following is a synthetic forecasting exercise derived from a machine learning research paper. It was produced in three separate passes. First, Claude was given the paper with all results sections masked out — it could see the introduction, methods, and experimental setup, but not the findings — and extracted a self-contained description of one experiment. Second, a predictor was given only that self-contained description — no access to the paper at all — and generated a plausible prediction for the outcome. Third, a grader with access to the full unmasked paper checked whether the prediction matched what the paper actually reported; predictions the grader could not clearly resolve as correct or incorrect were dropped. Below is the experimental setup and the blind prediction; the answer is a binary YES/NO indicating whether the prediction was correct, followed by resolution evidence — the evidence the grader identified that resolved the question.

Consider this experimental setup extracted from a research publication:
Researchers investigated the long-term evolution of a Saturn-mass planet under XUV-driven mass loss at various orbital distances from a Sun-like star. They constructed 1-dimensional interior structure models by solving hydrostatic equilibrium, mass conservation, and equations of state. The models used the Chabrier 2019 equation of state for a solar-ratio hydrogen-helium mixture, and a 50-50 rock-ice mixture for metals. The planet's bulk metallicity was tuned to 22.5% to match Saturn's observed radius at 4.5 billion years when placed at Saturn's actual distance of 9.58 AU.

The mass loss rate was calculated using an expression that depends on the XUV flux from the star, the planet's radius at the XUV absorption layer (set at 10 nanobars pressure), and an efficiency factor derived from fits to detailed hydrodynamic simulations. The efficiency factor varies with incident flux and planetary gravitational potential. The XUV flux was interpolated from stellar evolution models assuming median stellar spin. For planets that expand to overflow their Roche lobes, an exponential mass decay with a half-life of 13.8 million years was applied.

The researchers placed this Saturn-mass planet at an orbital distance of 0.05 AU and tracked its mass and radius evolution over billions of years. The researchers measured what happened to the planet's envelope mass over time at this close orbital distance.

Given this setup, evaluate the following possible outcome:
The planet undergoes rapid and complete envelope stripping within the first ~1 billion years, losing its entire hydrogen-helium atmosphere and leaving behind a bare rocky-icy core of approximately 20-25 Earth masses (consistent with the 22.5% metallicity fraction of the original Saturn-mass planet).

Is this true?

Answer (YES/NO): NO